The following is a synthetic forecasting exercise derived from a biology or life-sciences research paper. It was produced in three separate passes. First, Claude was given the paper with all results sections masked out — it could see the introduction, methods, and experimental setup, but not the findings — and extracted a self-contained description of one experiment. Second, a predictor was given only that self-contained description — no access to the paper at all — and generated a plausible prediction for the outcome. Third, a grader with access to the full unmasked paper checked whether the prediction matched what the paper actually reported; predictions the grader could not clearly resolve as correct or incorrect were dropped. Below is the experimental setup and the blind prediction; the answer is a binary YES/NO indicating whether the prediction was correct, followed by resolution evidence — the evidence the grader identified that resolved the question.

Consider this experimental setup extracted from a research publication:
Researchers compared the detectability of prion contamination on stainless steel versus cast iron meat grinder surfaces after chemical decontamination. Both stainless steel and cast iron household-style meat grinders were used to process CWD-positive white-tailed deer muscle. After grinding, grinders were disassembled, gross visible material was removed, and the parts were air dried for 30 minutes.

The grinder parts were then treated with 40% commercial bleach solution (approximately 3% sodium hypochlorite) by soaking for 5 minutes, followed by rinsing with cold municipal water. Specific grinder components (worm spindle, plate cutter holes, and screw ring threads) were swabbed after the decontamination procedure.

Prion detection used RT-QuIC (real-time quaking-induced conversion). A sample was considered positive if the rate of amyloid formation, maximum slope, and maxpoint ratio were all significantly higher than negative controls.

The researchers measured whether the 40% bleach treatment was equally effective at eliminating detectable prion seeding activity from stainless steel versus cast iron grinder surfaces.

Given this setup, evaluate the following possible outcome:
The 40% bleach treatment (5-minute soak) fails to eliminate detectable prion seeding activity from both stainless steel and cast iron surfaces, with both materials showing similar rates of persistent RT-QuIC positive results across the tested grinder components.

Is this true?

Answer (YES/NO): NO